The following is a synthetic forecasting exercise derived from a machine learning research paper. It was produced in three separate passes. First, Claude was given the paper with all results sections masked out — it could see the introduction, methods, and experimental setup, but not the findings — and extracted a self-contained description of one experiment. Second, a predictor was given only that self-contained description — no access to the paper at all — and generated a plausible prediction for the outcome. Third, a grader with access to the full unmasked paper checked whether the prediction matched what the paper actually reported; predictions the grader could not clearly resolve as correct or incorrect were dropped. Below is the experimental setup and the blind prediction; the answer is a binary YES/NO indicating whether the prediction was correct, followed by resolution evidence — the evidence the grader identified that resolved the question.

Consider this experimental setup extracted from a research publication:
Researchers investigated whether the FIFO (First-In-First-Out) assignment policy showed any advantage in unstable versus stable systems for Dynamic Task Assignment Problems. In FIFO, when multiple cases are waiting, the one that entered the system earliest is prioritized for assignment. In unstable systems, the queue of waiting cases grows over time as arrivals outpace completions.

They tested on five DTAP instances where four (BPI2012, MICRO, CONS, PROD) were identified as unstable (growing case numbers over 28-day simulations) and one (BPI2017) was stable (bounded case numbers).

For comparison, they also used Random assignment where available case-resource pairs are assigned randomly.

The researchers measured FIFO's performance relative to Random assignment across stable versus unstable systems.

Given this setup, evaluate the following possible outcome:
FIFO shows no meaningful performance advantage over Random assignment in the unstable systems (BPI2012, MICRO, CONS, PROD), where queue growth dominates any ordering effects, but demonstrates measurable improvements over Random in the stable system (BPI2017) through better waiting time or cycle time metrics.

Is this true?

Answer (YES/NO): NO